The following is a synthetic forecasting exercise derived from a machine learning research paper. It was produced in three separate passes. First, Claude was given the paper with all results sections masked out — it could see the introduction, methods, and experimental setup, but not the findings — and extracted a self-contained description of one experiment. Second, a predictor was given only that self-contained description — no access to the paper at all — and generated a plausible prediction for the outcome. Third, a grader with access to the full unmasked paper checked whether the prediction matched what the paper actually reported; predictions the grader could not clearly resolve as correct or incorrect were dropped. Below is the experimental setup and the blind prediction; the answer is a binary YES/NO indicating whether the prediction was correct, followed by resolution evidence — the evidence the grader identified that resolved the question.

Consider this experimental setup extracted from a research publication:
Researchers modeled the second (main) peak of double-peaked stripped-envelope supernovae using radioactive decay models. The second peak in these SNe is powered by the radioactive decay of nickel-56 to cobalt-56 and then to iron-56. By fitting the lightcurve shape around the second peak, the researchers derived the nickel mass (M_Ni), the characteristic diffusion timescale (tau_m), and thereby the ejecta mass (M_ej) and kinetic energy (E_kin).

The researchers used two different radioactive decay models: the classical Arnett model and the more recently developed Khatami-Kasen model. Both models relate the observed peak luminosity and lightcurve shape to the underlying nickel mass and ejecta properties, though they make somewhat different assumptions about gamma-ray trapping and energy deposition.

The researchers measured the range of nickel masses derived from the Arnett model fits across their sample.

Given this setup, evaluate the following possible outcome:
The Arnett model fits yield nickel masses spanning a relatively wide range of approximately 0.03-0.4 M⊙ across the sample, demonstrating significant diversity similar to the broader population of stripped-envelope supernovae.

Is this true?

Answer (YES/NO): NO